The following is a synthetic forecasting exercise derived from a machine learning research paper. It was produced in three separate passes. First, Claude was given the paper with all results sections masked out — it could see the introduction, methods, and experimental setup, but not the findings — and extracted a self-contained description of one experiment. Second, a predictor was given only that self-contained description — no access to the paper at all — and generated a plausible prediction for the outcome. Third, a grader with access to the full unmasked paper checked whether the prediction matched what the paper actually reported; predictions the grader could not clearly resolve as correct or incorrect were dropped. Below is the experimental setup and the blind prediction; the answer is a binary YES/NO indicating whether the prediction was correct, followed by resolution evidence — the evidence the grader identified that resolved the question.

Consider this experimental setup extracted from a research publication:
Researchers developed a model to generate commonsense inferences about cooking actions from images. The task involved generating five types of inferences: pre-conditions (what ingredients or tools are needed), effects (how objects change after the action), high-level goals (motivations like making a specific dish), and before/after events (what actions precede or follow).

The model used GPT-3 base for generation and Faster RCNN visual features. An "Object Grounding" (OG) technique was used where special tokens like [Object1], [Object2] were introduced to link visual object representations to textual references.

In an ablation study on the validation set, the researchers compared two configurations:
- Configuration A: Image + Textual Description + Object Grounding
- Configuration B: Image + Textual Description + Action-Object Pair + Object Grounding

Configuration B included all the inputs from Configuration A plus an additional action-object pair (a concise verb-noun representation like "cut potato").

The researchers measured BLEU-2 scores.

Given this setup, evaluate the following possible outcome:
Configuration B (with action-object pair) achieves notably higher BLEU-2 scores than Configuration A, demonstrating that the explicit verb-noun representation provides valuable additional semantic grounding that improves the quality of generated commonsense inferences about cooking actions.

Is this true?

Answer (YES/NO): NO